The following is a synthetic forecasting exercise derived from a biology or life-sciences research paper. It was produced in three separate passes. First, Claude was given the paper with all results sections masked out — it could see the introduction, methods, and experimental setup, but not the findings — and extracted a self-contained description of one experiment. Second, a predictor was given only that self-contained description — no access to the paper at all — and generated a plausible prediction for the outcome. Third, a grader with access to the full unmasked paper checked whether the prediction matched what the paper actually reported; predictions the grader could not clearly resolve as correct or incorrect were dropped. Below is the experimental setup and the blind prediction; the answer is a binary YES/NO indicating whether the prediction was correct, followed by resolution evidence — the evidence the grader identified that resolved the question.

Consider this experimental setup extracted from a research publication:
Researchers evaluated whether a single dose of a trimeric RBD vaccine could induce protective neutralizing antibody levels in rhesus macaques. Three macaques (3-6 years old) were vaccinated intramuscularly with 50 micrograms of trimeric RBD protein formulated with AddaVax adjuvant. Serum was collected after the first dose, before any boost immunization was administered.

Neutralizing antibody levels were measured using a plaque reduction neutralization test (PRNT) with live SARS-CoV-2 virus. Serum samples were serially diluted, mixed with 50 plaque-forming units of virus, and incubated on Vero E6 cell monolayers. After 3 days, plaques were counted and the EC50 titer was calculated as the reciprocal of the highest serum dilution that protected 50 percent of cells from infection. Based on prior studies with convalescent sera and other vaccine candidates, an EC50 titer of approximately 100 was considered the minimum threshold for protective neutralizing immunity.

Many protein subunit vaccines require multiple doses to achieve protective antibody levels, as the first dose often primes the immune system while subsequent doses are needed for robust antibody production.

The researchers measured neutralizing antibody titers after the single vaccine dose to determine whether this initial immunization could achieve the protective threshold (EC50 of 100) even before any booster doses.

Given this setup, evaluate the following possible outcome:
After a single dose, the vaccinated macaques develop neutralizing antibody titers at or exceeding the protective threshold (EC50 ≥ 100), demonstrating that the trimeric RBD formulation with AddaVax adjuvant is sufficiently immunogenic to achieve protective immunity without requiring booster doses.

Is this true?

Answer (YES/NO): YES